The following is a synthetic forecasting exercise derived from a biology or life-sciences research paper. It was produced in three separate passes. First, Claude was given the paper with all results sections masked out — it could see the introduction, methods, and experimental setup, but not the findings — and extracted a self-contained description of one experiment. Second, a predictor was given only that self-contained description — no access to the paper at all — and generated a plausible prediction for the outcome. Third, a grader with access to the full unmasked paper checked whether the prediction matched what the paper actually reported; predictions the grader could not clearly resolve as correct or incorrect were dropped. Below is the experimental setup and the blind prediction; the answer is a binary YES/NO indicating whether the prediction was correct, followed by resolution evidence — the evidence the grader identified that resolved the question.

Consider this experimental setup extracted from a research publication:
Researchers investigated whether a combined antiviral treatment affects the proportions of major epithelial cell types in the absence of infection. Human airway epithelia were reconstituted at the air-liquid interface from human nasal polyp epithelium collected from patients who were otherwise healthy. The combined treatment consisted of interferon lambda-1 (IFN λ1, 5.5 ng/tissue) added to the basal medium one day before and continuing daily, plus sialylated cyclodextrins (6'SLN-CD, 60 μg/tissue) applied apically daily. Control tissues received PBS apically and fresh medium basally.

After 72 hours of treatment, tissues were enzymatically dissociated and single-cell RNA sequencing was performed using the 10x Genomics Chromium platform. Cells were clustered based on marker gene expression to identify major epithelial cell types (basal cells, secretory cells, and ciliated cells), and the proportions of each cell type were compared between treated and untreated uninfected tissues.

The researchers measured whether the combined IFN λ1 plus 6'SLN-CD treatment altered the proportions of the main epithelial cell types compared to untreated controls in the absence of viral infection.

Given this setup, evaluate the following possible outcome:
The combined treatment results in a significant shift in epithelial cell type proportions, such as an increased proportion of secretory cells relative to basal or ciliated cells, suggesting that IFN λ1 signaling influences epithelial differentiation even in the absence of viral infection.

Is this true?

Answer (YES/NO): NO